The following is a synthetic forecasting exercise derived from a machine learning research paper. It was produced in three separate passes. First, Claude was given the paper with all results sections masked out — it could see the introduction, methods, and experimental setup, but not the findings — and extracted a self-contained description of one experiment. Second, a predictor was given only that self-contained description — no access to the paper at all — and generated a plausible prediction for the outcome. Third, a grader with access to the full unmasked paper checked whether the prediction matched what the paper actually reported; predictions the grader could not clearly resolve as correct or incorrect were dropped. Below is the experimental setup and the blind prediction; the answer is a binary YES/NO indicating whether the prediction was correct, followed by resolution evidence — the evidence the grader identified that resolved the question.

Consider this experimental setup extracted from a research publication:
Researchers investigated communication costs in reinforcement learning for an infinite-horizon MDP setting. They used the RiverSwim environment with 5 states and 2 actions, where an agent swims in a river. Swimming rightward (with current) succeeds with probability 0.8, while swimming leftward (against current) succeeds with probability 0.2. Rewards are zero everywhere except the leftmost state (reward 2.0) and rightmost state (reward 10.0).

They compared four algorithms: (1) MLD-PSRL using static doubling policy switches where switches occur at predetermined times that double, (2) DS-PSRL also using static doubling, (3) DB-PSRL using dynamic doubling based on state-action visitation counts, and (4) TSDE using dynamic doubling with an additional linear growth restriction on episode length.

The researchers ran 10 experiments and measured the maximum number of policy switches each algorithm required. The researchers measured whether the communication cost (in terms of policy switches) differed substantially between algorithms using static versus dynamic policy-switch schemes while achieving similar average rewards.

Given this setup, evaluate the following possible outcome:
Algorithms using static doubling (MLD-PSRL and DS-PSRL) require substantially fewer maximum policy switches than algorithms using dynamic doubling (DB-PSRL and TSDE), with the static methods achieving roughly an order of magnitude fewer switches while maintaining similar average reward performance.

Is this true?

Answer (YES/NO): NO